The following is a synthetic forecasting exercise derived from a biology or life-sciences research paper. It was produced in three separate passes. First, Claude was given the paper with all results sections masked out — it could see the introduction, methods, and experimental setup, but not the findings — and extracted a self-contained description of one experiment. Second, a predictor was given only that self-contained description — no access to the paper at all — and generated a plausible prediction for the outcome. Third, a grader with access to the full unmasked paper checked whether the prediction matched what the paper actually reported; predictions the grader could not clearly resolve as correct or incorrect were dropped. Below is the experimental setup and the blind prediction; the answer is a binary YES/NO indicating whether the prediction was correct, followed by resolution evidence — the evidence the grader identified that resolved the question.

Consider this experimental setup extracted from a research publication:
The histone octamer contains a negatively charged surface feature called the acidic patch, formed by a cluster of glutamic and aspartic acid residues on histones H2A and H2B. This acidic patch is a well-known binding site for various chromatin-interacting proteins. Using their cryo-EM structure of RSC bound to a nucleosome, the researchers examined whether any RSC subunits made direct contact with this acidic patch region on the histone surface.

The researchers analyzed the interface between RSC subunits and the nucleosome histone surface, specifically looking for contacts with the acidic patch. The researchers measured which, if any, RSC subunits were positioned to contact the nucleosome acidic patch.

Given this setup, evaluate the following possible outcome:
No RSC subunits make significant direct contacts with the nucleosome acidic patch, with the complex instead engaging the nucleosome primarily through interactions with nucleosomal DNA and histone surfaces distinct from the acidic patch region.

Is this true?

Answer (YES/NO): NO